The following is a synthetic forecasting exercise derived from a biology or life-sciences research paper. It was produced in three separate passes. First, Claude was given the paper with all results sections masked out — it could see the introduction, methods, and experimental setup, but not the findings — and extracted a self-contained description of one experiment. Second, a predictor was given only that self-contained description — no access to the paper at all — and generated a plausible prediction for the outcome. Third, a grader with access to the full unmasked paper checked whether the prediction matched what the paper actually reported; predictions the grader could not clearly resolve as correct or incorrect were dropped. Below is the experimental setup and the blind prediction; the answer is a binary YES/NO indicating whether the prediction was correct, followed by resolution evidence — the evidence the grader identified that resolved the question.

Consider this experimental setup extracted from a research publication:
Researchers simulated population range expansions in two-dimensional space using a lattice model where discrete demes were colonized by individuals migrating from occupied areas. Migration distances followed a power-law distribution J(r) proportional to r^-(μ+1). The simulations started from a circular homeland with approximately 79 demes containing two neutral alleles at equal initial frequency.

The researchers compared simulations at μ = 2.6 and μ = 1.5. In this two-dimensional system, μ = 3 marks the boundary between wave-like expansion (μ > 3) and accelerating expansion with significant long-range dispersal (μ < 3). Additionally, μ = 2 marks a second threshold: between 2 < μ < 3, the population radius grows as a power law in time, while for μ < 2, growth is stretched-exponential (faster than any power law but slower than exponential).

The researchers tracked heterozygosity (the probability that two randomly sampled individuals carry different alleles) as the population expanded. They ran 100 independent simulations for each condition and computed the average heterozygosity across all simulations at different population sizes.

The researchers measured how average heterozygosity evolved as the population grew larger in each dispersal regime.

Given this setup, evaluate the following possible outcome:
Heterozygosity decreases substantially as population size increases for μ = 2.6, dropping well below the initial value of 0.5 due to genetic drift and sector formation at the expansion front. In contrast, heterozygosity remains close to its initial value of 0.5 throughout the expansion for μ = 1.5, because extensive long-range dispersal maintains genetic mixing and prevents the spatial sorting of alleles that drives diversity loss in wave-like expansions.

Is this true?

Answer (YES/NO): NO